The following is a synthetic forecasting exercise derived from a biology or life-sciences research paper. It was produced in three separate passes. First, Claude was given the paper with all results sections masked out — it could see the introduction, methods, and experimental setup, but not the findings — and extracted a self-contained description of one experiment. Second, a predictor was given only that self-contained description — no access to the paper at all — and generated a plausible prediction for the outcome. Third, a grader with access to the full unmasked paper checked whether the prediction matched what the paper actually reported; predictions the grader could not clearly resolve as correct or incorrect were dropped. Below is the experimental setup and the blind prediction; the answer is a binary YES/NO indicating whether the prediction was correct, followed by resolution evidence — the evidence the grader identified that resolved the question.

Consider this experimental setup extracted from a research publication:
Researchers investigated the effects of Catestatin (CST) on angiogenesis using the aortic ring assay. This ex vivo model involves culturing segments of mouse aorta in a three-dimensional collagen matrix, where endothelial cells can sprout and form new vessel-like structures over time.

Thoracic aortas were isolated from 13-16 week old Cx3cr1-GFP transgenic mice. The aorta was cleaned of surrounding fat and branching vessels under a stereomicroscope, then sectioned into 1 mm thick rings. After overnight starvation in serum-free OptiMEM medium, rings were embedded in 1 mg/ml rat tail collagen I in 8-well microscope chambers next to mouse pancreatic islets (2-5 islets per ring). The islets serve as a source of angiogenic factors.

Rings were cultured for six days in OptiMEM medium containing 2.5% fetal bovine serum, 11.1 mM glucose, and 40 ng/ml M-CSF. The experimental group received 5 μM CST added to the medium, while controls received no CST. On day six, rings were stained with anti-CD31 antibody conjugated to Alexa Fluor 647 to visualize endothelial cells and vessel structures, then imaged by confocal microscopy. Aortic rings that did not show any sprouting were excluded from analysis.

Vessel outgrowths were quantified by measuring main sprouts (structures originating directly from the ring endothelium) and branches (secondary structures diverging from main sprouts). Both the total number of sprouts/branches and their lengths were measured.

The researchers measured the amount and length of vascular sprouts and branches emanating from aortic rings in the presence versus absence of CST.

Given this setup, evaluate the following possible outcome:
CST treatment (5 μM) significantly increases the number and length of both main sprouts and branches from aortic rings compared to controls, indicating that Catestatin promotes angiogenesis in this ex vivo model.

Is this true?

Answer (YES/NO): YES